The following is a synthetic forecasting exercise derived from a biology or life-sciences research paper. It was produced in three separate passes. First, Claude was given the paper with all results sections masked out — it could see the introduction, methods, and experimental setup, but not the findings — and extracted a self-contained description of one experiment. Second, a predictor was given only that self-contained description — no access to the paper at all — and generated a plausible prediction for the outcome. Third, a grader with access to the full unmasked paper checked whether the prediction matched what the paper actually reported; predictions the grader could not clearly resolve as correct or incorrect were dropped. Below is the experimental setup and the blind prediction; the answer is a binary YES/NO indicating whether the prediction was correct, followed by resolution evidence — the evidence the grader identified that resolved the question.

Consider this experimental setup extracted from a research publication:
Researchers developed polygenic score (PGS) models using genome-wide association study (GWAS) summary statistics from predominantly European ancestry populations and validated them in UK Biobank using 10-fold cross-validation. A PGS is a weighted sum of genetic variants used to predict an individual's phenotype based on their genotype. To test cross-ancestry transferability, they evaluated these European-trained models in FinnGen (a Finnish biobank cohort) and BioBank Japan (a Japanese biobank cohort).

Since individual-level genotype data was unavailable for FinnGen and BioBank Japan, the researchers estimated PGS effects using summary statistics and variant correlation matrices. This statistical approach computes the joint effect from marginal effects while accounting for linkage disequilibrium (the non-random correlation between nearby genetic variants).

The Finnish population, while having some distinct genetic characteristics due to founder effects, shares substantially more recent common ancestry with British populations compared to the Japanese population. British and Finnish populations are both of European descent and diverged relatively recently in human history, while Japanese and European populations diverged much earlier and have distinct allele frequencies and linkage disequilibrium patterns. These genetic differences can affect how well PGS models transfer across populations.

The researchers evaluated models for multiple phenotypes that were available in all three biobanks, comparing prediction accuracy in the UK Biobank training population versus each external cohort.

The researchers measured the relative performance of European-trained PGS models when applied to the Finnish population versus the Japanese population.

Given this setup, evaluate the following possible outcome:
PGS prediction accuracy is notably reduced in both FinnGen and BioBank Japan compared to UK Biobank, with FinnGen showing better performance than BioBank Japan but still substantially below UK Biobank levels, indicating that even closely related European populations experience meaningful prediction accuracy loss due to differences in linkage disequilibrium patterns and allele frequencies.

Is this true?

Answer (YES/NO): NO